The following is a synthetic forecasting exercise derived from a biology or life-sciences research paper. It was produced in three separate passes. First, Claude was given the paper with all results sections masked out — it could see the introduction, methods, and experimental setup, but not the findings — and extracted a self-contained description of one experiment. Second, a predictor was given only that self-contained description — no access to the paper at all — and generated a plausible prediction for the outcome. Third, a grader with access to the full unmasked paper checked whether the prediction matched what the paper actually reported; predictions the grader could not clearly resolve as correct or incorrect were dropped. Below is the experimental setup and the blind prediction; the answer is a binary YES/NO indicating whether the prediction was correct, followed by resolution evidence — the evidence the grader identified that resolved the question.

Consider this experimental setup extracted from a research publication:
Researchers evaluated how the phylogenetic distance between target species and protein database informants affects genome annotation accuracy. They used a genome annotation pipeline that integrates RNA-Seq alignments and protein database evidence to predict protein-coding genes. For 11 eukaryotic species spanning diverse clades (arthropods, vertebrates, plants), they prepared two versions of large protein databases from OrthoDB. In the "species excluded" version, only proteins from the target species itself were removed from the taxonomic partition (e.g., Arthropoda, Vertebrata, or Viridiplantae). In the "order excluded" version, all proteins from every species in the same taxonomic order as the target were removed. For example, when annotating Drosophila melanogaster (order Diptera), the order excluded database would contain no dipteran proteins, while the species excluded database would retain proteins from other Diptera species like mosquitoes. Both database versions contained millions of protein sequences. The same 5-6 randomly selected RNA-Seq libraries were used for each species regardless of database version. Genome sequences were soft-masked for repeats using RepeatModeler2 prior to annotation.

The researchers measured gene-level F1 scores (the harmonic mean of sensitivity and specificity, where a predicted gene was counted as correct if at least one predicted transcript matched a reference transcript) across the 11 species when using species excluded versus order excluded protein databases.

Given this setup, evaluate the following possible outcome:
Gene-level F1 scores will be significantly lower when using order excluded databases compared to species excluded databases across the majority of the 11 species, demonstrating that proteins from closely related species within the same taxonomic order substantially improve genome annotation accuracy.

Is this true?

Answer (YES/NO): NO